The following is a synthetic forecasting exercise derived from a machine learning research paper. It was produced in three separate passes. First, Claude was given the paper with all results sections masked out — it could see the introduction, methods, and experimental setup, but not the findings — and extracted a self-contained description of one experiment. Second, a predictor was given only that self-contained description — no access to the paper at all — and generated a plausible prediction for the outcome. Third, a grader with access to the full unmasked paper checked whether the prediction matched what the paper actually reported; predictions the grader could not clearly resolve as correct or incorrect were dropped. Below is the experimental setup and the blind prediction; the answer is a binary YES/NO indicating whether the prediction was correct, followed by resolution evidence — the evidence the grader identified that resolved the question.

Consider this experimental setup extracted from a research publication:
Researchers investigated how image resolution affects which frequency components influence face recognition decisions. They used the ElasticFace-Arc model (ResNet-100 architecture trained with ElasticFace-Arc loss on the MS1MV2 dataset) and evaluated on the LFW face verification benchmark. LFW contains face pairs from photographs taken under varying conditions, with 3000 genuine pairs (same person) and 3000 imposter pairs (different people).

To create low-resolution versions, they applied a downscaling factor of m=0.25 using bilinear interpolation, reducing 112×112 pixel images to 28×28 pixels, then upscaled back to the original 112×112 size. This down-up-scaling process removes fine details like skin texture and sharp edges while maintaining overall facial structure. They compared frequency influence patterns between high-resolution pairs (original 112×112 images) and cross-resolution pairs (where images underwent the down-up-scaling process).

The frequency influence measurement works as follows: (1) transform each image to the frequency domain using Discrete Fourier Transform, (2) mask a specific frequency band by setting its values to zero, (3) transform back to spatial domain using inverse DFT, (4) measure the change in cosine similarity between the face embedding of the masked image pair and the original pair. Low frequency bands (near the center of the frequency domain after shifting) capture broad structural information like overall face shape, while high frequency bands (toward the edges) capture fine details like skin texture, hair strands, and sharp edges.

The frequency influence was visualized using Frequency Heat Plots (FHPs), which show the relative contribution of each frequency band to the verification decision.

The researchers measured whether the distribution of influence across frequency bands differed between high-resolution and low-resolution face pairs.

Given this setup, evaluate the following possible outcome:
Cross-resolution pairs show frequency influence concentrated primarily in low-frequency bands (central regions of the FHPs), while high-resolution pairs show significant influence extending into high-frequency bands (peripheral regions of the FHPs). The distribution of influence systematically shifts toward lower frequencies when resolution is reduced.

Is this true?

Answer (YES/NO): NO